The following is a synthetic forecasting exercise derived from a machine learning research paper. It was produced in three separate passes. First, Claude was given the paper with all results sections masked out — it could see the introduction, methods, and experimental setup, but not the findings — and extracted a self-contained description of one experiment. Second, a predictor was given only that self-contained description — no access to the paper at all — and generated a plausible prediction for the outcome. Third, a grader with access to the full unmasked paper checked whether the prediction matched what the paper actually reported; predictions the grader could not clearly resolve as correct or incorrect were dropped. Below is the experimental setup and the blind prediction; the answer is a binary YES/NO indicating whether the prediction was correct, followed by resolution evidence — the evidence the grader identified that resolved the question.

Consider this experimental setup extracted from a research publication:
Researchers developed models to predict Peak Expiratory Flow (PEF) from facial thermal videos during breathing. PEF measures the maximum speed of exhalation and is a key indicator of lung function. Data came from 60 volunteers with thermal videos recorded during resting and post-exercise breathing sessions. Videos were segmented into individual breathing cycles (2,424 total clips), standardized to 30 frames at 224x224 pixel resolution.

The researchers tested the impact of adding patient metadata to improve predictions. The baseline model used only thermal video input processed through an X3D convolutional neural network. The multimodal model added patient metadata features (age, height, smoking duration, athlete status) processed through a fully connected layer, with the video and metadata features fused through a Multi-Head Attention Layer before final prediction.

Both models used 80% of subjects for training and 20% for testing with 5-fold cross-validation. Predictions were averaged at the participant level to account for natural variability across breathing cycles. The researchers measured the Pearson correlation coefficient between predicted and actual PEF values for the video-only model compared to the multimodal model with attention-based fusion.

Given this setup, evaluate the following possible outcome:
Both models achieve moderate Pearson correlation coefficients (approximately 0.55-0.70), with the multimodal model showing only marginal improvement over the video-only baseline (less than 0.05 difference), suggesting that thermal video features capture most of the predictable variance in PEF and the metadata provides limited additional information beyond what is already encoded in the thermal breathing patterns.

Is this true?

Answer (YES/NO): NO